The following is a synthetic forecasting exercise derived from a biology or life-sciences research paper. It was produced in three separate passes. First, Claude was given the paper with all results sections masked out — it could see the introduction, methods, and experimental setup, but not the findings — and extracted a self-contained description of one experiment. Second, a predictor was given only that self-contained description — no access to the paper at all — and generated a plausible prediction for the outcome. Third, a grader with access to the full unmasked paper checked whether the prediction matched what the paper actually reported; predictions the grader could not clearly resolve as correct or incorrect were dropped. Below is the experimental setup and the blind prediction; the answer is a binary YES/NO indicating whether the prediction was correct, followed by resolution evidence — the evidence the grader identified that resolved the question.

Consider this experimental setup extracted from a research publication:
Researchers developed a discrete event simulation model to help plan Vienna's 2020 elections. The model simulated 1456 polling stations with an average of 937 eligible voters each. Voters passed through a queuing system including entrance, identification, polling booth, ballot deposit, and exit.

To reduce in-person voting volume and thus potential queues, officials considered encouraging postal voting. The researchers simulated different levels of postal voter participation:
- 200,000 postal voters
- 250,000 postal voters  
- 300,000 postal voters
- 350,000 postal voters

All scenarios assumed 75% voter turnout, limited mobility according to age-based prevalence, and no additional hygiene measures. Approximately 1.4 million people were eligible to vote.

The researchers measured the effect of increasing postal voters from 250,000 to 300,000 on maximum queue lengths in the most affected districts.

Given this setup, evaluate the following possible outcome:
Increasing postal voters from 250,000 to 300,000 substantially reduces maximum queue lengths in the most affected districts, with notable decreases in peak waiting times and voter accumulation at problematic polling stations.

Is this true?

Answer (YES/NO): YES